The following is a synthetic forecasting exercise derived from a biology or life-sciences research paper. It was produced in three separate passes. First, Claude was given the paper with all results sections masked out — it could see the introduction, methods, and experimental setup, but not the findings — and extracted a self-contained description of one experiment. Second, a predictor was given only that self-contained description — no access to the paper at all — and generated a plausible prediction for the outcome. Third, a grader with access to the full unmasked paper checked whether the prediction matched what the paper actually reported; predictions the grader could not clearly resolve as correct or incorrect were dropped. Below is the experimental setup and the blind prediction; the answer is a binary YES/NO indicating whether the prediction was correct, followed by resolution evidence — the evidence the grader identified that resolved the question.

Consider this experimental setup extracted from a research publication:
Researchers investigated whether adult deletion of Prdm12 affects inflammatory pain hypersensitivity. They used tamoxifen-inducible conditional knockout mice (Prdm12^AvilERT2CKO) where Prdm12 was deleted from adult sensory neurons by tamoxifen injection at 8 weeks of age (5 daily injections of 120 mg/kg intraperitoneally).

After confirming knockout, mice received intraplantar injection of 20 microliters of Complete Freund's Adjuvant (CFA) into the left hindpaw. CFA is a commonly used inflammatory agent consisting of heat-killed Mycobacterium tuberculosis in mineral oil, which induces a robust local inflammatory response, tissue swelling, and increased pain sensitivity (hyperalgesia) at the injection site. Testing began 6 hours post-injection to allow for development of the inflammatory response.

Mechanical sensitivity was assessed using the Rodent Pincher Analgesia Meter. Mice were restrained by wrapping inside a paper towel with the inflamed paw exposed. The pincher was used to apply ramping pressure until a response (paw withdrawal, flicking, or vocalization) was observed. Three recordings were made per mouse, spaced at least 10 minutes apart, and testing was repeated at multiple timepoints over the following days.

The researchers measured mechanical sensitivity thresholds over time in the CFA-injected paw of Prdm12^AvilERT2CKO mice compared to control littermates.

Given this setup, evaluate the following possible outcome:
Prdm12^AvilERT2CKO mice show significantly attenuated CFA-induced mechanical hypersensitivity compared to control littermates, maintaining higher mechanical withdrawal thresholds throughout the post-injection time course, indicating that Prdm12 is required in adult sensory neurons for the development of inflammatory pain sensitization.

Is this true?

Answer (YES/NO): NO